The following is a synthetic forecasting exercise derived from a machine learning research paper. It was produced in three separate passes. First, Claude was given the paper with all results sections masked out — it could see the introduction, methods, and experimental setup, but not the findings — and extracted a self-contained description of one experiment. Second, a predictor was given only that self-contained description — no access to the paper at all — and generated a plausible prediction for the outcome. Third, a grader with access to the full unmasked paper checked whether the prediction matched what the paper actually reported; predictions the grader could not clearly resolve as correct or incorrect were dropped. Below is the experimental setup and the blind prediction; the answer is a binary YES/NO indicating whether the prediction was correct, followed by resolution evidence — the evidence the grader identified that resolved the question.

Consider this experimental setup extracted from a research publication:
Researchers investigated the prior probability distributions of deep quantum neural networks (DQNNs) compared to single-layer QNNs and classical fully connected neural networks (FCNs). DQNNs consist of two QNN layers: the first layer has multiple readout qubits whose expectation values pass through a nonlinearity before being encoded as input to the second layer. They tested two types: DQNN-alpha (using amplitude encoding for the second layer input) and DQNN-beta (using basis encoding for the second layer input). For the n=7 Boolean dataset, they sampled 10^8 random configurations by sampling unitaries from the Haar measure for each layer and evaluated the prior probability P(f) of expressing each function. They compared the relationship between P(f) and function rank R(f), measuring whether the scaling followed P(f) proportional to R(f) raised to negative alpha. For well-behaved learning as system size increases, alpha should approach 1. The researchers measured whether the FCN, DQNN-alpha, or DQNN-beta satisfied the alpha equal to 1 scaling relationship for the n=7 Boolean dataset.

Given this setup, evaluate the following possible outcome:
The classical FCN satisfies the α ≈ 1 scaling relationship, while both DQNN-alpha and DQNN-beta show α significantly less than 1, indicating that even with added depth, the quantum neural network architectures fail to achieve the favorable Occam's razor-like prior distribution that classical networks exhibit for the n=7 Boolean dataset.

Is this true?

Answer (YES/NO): YES